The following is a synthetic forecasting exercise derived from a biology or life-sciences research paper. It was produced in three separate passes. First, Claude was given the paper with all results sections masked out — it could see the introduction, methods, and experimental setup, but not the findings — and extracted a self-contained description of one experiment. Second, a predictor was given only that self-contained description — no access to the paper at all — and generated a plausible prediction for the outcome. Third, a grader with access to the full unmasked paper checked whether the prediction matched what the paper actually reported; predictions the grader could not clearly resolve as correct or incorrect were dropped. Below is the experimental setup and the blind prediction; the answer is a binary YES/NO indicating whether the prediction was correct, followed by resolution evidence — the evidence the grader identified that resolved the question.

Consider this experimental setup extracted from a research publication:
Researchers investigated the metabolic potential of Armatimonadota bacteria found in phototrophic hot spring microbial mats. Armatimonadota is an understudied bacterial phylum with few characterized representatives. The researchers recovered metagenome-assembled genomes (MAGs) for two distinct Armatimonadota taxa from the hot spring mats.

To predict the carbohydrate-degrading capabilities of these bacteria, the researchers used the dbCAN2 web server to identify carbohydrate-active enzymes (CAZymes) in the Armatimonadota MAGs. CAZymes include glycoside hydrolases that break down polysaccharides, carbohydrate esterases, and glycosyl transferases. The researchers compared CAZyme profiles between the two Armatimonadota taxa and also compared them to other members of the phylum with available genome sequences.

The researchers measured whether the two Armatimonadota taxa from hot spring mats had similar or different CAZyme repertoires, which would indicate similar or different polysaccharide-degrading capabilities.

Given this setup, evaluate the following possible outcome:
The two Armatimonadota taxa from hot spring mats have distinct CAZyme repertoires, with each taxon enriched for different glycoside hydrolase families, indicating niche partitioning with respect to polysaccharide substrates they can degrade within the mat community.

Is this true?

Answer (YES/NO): NO